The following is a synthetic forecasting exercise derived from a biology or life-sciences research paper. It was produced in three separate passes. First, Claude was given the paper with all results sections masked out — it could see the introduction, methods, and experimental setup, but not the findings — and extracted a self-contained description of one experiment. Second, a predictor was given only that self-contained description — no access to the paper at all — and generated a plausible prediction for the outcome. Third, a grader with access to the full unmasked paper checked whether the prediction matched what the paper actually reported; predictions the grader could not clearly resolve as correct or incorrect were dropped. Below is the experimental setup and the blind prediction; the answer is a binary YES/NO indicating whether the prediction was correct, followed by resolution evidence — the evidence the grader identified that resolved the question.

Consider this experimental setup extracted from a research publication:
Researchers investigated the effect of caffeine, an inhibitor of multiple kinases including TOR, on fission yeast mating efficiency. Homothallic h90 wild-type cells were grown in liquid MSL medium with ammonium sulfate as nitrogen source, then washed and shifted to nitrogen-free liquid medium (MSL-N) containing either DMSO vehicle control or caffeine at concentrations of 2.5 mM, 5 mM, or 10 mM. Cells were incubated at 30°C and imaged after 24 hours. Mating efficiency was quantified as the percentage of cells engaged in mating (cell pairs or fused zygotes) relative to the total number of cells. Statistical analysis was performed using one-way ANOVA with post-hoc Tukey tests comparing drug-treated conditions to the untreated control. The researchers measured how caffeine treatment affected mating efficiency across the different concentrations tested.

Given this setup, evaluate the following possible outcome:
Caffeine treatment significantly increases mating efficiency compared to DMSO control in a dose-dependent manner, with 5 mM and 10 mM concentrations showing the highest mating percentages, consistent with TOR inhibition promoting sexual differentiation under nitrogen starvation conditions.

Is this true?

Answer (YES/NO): NO